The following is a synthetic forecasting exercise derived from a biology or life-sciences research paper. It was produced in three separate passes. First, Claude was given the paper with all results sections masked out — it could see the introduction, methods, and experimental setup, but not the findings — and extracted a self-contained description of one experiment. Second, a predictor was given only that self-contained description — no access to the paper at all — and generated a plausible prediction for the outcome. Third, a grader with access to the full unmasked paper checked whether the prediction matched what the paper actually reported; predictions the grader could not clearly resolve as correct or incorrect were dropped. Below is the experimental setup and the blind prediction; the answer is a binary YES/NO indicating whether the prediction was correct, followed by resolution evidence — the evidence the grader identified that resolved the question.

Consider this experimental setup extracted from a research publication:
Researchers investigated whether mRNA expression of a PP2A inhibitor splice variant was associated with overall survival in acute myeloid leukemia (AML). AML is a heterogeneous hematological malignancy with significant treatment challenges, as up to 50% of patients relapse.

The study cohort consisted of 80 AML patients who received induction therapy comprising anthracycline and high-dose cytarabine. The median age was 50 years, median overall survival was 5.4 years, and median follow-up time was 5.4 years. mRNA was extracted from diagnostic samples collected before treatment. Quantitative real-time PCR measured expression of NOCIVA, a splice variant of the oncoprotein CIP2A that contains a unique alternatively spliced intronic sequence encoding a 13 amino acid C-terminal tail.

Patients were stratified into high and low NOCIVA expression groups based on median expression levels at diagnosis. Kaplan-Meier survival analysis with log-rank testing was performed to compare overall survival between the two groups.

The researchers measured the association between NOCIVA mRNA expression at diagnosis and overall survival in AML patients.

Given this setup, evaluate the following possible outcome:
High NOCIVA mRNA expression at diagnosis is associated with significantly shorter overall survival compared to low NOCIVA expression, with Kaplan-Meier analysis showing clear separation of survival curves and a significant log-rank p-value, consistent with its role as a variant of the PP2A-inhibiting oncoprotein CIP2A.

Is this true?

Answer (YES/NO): YES